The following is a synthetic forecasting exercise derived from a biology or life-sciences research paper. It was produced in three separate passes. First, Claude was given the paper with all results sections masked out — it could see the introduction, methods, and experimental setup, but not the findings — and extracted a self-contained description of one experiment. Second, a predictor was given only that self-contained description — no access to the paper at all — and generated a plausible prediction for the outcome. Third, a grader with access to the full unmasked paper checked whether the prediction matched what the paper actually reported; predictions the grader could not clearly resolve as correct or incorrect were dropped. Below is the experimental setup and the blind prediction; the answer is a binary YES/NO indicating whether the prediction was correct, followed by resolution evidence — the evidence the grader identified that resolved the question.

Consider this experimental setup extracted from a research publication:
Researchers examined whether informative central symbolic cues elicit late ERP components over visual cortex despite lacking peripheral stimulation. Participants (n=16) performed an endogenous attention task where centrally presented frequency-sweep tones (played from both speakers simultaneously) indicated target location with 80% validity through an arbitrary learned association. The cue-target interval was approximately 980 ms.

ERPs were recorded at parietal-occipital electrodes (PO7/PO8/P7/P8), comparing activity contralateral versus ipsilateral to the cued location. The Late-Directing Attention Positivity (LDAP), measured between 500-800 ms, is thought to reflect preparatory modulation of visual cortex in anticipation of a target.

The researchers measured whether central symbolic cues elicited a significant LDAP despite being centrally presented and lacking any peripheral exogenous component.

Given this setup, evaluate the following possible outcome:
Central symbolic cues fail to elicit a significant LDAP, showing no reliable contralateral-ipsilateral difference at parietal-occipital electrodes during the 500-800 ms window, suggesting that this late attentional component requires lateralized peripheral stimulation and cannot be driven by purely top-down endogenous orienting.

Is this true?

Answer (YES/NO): NO